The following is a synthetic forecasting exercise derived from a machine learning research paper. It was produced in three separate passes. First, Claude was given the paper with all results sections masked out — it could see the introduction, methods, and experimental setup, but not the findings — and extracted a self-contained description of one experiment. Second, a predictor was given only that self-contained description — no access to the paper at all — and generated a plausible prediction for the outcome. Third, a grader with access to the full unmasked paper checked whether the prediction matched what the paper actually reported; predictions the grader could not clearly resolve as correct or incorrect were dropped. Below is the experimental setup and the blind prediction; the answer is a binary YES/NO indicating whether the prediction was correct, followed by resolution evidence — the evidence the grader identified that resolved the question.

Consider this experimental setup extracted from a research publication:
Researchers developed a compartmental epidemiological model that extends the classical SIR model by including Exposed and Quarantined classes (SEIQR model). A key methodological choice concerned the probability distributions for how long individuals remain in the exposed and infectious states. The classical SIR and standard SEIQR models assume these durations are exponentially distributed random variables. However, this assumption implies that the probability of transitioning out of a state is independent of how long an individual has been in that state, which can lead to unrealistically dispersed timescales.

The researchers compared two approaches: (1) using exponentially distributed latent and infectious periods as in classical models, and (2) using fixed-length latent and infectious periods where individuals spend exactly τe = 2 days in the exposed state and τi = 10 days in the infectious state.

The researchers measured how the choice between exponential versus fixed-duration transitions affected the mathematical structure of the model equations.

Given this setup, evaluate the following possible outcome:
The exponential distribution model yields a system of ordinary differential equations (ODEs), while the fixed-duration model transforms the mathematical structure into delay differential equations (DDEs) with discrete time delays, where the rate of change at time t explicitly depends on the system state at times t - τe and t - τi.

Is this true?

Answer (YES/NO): NO